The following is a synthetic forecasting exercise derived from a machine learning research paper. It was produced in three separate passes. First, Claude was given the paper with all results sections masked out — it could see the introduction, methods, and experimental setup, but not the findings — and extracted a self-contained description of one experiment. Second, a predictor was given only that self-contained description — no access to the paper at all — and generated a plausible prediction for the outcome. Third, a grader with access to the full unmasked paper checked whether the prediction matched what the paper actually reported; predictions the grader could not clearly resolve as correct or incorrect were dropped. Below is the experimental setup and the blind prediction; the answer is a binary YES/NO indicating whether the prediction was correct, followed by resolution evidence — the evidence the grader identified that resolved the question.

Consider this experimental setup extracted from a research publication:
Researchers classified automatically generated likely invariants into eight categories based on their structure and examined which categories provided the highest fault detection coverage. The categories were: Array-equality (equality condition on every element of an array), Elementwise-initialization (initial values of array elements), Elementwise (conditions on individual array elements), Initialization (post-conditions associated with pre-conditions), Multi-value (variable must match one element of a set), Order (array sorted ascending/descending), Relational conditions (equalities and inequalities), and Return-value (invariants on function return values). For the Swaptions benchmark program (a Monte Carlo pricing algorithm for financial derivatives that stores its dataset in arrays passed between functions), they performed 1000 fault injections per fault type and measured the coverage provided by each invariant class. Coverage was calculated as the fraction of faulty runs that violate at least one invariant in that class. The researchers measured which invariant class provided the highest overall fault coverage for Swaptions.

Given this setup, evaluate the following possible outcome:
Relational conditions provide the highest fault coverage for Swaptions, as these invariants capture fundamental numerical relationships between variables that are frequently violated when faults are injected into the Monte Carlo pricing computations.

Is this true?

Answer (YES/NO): NO